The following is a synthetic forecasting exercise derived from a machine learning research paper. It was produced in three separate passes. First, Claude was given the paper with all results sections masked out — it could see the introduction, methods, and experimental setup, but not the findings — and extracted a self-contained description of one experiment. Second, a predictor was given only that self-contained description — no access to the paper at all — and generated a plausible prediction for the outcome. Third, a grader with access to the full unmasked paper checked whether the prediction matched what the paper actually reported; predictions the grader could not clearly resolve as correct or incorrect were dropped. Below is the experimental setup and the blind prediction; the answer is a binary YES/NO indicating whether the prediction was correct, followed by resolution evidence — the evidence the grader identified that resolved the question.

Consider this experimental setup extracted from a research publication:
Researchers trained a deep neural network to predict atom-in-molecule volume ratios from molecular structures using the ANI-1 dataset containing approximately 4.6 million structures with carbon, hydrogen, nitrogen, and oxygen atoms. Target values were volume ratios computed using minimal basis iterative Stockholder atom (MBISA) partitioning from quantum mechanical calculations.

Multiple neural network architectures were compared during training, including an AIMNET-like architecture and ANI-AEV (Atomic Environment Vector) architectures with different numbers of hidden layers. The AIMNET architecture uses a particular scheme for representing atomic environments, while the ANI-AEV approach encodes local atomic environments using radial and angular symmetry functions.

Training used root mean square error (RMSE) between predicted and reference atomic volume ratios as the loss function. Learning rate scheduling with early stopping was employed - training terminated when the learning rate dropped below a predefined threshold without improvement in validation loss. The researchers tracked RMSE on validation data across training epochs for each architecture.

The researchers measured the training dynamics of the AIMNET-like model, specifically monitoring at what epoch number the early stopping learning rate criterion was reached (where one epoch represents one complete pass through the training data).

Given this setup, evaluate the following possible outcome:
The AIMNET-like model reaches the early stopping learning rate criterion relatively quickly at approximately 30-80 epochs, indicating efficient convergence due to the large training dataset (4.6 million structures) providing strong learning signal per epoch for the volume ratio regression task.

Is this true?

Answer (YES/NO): NO